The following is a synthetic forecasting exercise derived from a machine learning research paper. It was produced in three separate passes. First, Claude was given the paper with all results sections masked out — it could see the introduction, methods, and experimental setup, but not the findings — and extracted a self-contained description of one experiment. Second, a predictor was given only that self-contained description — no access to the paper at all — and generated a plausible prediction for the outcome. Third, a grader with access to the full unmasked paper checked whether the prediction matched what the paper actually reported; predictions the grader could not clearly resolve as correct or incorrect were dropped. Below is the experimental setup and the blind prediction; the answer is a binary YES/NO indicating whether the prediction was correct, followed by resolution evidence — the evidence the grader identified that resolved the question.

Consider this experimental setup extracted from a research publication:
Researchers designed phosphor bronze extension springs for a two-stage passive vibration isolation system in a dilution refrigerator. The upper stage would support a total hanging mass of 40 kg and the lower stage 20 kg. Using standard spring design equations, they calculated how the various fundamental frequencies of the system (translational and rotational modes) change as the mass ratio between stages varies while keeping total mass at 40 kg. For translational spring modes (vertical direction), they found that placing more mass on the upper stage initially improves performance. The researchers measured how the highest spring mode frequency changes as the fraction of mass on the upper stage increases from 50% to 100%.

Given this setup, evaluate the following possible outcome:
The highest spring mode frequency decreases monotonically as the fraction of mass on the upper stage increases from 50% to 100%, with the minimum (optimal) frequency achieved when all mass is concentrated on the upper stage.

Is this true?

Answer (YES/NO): NO